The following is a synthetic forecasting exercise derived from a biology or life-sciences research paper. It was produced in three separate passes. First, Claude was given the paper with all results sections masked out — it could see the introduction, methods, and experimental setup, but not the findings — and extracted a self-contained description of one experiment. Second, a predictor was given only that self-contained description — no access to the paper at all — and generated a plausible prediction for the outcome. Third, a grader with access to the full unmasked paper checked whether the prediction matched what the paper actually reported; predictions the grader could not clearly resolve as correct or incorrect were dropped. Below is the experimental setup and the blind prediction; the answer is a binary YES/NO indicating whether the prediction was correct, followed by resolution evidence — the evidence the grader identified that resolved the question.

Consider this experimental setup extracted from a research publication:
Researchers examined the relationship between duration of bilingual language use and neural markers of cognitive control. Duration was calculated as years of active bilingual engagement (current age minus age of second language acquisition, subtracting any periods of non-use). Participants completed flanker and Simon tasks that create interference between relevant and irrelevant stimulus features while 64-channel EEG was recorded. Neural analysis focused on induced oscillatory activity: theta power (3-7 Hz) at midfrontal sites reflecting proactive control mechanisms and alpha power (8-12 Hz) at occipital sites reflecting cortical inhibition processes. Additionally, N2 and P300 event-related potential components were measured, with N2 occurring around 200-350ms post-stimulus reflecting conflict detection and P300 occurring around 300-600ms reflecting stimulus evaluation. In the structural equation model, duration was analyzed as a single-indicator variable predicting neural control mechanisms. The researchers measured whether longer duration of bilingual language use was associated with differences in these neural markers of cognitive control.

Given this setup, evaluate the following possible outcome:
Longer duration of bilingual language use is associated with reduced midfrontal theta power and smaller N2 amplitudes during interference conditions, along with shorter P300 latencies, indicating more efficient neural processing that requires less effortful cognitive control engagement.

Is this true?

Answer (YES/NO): NO